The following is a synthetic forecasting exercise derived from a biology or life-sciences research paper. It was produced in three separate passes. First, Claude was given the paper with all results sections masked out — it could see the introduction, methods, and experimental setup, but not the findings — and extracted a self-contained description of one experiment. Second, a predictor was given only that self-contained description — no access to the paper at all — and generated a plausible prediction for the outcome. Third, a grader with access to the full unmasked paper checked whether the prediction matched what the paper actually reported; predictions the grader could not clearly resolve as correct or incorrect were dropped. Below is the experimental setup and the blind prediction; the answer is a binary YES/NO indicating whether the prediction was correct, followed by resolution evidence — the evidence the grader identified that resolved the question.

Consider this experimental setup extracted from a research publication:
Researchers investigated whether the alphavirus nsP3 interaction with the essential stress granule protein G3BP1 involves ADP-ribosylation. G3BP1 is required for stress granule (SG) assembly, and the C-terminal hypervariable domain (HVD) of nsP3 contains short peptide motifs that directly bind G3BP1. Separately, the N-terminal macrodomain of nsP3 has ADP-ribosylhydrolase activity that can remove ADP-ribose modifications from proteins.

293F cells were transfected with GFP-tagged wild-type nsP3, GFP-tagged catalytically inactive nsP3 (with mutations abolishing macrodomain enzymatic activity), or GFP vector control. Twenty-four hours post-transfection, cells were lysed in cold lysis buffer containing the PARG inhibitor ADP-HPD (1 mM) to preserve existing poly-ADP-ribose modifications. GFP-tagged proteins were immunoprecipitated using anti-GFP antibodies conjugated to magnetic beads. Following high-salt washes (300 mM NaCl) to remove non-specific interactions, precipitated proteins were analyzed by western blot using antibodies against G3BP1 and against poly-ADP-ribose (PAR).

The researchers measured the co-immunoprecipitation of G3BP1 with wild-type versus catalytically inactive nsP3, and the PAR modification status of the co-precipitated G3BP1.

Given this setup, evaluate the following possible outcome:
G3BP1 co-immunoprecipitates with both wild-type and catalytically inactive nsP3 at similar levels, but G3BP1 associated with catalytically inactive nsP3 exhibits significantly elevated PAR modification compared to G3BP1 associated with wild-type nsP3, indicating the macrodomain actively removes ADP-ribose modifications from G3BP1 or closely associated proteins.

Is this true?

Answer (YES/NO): YES